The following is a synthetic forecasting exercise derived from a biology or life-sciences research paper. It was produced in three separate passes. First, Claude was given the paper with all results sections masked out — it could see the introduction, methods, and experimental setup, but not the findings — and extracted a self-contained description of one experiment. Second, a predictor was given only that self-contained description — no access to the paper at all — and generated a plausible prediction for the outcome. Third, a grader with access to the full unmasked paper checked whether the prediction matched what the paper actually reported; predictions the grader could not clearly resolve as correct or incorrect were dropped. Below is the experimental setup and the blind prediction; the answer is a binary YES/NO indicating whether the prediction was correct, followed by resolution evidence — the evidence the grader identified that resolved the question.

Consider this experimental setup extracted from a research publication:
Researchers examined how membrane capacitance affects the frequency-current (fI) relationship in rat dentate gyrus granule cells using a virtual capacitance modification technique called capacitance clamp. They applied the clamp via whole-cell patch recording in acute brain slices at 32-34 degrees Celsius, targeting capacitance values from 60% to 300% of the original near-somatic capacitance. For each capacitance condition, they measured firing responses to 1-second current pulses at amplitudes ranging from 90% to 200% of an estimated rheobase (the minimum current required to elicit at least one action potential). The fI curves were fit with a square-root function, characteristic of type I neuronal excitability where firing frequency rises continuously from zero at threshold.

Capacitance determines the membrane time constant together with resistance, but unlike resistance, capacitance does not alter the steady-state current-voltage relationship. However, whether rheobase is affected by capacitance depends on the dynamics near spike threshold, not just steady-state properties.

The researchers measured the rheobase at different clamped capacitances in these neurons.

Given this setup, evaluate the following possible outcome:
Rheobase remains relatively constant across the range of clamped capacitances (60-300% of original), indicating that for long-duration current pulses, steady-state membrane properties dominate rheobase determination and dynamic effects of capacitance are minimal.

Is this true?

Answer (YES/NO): YES